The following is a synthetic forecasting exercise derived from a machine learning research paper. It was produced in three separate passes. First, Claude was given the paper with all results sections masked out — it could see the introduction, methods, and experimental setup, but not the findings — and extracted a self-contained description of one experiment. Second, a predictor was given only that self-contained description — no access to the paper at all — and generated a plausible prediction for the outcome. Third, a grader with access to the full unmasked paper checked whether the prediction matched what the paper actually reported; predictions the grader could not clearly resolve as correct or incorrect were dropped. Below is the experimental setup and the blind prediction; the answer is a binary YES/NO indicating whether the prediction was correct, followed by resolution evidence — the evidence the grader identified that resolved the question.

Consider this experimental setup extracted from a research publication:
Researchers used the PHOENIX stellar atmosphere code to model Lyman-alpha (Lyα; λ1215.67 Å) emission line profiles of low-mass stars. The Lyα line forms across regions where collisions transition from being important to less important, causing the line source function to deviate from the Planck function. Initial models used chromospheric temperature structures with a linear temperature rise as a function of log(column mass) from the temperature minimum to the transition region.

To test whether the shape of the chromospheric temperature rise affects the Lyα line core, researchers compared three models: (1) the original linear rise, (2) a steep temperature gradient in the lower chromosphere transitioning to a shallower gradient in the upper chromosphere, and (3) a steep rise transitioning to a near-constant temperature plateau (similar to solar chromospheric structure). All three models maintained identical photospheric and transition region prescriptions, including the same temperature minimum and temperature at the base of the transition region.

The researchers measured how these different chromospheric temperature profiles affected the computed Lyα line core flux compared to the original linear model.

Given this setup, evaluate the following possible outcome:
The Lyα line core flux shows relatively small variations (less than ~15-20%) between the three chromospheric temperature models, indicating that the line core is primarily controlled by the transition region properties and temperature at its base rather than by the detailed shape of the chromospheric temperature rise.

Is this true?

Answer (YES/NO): YES